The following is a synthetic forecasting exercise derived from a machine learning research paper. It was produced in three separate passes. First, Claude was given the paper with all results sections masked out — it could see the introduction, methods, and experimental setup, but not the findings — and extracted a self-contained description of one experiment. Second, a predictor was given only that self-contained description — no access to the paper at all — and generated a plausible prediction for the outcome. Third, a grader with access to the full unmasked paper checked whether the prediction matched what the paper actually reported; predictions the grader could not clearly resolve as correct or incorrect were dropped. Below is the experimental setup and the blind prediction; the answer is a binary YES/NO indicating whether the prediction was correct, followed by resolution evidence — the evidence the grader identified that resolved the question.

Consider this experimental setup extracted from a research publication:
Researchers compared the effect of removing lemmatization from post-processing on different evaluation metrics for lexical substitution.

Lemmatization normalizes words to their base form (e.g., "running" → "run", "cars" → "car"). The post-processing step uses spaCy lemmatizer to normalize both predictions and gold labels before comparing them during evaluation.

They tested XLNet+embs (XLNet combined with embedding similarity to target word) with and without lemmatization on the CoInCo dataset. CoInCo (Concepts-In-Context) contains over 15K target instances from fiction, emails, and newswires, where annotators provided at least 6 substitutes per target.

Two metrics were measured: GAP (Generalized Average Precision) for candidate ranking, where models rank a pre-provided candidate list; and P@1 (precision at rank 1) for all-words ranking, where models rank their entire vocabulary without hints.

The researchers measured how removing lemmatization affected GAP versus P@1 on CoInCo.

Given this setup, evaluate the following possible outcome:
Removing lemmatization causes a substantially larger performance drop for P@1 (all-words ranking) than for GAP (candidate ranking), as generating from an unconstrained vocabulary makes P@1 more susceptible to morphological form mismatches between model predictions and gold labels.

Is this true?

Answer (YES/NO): YES